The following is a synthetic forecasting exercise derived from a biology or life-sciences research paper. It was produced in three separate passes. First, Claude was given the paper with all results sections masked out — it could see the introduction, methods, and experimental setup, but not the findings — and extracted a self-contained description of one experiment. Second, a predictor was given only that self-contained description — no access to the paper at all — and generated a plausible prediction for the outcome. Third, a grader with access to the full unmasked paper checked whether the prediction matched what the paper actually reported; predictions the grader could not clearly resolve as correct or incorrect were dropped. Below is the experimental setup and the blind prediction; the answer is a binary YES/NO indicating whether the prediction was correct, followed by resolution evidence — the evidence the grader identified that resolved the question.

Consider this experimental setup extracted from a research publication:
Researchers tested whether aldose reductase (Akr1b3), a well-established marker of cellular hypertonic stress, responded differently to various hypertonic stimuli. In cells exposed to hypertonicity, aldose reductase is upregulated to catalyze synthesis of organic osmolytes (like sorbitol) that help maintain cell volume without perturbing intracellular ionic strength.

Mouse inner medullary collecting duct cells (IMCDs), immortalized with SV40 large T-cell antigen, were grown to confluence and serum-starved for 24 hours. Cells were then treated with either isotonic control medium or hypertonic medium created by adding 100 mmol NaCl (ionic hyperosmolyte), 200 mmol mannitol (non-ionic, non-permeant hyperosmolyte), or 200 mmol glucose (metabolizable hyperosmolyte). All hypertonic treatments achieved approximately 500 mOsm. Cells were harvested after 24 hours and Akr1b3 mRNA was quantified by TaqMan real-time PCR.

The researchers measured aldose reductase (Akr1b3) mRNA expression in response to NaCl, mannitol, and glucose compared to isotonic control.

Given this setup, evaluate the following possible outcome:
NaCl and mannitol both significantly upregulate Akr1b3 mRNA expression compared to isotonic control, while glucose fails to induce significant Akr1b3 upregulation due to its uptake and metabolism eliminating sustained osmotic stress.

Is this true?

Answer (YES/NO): YES